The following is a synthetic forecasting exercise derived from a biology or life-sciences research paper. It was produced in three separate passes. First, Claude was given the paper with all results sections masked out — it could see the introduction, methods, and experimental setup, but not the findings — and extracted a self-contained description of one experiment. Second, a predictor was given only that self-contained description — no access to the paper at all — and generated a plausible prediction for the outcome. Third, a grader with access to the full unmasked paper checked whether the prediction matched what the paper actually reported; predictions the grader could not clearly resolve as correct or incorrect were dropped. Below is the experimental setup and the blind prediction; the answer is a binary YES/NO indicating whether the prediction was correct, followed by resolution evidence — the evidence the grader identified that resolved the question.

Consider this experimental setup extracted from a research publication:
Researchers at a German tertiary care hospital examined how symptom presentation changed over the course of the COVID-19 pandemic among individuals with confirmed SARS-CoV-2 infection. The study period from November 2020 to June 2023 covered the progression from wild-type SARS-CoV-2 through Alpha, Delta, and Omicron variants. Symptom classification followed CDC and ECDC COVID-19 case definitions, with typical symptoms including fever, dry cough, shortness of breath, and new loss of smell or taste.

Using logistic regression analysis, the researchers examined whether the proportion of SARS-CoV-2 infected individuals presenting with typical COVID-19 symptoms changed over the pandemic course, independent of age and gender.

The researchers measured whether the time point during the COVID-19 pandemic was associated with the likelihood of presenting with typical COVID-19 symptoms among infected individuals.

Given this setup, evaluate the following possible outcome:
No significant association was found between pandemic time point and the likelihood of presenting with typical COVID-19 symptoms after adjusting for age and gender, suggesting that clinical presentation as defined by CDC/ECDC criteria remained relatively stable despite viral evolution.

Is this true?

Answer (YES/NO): NO